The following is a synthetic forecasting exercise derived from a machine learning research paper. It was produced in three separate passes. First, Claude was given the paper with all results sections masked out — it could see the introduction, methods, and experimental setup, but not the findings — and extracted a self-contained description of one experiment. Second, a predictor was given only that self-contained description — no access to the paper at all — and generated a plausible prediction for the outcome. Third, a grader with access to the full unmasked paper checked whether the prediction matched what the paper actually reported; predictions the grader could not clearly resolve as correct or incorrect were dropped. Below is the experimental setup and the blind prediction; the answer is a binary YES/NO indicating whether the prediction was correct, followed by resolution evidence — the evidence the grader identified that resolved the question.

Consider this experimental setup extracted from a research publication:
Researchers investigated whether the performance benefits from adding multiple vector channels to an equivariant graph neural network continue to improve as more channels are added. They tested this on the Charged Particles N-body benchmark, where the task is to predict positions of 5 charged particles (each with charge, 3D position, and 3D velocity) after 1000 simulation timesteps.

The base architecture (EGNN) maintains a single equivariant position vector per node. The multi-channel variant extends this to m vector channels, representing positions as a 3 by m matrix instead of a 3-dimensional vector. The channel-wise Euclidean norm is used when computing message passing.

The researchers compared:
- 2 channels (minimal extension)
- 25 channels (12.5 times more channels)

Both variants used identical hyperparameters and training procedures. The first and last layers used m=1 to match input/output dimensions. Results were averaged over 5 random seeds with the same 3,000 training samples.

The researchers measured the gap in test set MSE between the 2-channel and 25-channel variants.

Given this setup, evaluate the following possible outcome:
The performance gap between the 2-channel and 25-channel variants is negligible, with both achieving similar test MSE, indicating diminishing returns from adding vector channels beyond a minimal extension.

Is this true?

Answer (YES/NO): NO